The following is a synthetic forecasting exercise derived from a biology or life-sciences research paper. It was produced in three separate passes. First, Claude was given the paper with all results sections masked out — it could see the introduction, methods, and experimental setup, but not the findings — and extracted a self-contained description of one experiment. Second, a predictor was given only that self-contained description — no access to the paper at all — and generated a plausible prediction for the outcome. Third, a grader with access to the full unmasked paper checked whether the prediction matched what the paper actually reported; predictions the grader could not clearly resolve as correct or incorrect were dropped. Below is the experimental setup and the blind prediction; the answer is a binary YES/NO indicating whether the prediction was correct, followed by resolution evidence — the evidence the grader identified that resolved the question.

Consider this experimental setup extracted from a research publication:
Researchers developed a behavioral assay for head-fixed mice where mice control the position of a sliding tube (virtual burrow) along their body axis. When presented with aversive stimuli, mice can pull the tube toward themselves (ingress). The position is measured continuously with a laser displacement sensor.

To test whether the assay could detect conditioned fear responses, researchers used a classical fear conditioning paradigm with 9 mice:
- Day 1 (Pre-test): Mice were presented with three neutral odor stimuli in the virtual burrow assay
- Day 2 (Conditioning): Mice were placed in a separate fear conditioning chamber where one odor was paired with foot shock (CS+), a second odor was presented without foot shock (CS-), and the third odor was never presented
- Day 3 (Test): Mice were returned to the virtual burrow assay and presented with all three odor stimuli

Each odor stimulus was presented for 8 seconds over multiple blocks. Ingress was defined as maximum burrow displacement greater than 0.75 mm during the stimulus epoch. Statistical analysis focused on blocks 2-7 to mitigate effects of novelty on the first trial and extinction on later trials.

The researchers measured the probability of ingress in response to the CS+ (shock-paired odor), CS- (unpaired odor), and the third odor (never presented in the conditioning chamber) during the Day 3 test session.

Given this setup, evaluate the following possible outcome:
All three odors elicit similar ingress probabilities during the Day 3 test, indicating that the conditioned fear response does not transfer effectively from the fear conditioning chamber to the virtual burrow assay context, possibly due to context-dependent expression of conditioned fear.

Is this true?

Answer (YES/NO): NO